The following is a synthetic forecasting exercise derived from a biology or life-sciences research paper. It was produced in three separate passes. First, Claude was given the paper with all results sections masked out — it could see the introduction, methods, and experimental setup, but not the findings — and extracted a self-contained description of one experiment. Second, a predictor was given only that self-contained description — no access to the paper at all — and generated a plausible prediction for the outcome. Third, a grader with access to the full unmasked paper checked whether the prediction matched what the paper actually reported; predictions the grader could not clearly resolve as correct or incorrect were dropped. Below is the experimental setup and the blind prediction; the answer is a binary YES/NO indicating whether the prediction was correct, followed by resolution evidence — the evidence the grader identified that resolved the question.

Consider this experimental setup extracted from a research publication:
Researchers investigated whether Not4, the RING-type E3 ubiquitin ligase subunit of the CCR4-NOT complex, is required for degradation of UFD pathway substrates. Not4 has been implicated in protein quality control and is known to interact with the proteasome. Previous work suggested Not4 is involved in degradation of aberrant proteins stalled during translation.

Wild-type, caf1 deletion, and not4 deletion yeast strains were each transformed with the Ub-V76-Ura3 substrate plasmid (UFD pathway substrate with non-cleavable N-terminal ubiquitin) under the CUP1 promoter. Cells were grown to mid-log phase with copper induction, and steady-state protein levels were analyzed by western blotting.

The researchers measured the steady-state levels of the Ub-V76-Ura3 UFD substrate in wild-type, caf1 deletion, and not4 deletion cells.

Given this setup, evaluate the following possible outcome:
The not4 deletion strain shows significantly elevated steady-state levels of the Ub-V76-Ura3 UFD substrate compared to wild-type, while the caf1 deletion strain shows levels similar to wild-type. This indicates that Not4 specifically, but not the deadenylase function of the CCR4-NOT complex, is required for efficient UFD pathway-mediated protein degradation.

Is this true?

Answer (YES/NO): NO